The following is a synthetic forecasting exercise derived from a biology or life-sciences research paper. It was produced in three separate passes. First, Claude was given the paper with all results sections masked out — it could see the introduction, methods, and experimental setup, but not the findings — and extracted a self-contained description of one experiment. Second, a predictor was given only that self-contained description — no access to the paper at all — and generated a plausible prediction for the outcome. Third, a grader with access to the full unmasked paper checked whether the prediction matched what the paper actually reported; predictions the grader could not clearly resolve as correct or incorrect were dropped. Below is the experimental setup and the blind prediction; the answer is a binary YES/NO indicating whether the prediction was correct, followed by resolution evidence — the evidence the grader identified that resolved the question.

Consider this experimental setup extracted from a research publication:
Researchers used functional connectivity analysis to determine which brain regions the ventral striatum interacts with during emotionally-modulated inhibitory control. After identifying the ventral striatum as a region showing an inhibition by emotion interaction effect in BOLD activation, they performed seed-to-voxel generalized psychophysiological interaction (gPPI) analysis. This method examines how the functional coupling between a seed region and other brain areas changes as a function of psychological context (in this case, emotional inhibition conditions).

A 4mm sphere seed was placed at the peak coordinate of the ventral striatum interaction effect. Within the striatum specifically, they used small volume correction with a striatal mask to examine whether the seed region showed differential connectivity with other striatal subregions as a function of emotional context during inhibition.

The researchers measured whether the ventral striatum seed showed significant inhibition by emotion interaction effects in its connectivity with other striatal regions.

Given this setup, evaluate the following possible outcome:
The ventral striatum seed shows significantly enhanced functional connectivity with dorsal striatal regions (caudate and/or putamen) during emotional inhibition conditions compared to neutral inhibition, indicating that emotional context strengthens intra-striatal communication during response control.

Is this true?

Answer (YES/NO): NO